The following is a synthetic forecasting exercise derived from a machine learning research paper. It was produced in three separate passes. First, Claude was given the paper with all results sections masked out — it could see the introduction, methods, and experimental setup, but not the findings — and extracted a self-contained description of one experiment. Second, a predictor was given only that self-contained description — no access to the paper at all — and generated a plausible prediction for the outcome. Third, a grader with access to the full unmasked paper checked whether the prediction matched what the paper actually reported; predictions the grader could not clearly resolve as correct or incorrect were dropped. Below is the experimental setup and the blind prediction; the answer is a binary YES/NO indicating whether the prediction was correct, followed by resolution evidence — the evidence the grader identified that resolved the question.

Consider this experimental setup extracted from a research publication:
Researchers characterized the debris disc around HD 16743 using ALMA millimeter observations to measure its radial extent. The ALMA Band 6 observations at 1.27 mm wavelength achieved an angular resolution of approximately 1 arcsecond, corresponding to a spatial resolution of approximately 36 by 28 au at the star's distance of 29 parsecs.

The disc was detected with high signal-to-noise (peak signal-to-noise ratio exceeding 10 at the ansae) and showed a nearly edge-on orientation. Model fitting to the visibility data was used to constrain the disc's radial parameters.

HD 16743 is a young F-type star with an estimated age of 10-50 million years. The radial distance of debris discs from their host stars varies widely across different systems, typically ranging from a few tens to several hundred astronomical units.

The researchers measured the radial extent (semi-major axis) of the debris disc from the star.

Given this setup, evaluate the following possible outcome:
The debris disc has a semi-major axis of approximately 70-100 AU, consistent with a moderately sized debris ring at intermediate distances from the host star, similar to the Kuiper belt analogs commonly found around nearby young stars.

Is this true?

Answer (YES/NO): NO